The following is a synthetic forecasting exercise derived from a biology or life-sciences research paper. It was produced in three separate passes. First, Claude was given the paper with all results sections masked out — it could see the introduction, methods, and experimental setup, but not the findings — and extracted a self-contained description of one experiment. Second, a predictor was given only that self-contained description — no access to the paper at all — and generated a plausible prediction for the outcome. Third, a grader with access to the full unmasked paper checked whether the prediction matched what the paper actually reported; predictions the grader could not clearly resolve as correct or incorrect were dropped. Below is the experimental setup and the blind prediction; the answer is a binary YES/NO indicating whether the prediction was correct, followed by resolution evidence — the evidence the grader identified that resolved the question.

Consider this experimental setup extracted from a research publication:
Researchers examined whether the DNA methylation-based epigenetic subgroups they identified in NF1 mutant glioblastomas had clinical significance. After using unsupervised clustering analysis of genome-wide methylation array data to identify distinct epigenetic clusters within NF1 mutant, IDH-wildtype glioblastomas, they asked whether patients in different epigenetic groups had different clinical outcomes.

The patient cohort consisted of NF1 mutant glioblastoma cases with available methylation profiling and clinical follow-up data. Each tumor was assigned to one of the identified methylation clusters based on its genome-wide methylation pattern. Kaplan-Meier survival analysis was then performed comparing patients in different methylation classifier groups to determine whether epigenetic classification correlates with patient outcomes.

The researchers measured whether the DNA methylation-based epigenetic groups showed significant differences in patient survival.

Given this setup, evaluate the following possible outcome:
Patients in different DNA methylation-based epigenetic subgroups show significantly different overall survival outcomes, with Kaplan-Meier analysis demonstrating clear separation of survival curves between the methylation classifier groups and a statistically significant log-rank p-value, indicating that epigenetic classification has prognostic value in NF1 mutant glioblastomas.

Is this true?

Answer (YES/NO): NO